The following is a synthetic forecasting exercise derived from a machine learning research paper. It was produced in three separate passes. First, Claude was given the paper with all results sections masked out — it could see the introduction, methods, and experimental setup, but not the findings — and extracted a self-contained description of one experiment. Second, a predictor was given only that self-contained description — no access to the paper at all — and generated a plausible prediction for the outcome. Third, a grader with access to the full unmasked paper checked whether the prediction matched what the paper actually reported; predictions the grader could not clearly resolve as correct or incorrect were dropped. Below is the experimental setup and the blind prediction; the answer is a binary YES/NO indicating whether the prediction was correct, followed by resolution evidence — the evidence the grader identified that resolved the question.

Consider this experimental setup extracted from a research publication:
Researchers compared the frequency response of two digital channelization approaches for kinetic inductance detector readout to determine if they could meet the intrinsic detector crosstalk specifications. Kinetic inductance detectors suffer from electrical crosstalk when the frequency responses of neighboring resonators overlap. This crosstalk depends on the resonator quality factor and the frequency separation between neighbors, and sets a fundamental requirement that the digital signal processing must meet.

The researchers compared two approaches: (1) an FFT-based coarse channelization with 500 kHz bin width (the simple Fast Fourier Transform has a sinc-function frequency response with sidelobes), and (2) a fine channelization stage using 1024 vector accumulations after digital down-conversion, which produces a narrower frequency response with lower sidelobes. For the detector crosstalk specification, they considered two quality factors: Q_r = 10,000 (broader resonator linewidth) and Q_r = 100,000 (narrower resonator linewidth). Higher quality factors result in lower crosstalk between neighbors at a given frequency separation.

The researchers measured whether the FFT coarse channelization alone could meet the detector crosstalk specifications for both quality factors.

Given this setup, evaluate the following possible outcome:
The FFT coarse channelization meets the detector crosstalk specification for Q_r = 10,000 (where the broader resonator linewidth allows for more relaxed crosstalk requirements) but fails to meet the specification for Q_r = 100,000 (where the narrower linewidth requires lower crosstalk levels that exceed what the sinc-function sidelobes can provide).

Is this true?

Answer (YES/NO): NO